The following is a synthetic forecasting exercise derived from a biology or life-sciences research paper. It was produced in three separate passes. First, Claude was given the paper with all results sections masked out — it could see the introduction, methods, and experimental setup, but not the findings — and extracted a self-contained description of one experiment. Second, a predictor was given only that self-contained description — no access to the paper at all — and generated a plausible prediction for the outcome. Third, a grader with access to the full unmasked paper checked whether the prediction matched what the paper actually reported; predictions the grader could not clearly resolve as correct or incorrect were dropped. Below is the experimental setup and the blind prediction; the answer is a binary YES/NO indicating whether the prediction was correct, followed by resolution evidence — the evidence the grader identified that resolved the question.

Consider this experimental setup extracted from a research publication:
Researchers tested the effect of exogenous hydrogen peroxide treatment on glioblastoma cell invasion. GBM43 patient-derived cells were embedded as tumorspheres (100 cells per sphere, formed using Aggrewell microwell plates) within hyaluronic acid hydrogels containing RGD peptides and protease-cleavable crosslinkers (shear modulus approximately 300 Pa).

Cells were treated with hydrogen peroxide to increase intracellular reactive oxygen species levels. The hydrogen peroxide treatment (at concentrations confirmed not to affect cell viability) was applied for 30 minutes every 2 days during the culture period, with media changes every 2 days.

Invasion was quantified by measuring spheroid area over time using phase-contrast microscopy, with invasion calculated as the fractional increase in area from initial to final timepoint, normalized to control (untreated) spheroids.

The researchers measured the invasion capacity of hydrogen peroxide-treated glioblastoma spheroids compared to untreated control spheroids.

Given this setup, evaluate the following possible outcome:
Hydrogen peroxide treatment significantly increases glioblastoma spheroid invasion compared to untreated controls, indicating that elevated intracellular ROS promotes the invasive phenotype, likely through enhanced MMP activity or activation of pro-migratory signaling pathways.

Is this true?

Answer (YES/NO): YES